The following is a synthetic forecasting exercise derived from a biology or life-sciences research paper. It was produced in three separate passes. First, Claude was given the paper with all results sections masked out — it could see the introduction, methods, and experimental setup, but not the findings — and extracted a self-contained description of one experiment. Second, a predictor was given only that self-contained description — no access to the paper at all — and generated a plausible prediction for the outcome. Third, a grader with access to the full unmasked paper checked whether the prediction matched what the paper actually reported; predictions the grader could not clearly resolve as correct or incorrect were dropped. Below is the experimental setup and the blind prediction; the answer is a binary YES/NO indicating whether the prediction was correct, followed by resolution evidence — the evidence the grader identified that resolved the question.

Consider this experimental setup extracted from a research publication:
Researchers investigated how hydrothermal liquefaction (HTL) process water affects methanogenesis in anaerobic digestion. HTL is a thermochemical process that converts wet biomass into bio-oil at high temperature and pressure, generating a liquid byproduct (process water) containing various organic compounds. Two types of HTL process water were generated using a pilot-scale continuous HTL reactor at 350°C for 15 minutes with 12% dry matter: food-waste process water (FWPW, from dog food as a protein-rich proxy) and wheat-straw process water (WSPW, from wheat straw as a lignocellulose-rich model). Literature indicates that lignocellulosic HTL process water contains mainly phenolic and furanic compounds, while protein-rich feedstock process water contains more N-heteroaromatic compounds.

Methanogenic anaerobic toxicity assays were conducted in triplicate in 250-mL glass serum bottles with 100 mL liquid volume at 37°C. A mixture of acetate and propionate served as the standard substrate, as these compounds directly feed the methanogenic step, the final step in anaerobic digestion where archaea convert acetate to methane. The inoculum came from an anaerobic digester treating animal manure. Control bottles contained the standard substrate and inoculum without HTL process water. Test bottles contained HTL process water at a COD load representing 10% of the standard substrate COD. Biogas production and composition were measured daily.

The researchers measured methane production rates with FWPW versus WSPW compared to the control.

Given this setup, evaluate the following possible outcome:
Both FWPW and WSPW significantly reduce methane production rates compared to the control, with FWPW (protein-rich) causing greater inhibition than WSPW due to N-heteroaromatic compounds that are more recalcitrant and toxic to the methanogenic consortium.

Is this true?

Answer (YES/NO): NO